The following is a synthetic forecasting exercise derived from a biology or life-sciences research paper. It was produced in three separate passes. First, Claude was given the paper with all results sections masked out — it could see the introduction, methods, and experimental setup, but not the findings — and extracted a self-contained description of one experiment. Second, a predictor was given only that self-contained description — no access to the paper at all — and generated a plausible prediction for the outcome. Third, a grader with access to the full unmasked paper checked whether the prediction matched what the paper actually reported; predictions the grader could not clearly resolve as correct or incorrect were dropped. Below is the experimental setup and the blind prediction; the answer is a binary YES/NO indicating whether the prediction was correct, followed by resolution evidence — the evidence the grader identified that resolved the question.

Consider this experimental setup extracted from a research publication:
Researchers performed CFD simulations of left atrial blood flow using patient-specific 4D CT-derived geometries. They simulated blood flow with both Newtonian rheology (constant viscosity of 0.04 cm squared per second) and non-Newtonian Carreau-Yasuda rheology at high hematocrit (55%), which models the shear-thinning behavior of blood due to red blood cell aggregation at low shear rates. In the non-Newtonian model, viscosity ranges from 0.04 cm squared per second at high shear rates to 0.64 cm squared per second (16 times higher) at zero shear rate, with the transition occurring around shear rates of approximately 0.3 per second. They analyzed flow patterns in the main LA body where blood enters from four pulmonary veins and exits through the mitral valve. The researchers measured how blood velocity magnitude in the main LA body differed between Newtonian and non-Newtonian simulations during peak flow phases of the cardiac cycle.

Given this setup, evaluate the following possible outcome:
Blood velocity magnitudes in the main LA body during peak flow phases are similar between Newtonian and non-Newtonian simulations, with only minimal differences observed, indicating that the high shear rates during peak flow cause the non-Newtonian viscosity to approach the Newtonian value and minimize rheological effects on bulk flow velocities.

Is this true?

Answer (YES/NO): NO